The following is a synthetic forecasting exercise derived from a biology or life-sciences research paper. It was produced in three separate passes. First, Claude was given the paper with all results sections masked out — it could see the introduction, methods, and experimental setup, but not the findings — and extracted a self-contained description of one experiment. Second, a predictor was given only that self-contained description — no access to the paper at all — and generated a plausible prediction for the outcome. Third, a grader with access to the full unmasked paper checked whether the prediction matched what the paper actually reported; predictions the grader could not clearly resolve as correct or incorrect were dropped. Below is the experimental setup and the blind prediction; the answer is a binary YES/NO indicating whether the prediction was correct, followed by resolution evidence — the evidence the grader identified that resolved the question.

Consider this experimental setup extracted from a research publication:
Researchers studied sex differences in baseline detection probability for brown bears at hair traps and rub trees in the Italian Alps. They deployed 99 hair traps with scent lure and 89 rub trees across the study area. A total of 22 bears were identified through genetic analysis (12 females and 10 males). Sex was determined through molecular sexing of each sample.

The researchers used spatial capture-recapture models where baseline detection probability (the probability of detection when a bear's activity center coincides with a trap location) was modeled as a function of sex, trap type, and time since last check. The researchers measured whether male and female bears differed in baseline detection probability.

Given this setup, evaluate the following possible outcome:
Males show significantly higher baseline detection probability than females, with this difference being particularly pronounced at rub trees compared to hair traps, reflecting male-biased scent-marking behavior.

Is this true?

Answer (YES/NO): NO